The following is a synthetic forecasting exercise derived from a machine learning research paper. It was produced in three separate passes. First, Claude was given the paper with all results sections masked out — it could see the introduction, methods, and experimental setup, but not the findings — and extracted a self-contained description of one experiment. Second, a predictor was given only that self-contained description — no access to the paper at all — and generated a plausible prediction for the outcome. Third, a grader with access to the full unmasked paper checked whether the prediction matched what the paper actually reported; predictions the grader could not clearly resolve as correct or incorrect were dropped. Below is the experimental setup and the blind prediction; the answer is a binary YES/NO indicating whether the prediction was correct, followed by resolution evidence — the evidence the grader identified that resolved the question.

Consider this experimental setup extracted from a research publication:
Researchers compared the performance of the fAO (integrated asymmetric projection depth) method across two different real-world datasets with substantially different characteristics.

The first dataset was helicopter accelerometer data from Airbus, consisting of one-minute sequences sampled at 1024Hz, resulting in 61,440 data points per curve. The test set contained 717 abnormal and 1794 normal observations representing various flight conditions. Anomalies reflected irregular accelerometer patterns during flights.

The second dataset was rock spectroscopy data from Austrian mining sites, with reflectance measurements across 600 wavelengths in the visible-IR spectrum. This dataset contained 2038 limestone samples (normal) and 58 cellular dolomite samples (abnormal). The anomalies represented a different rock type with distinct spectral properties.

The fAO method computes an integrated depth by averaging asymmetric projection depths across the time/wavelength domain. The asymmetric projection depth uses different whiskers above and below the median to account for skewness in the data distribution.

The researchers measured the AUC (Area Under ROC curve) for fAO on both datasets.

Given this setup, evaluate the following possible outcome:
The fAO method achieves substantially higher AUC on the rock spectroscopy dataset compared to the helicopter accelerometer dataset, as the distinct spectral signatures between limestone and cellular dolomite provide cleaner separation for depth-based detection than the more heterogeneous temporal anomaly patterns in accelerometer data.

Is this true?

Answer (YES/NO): YES